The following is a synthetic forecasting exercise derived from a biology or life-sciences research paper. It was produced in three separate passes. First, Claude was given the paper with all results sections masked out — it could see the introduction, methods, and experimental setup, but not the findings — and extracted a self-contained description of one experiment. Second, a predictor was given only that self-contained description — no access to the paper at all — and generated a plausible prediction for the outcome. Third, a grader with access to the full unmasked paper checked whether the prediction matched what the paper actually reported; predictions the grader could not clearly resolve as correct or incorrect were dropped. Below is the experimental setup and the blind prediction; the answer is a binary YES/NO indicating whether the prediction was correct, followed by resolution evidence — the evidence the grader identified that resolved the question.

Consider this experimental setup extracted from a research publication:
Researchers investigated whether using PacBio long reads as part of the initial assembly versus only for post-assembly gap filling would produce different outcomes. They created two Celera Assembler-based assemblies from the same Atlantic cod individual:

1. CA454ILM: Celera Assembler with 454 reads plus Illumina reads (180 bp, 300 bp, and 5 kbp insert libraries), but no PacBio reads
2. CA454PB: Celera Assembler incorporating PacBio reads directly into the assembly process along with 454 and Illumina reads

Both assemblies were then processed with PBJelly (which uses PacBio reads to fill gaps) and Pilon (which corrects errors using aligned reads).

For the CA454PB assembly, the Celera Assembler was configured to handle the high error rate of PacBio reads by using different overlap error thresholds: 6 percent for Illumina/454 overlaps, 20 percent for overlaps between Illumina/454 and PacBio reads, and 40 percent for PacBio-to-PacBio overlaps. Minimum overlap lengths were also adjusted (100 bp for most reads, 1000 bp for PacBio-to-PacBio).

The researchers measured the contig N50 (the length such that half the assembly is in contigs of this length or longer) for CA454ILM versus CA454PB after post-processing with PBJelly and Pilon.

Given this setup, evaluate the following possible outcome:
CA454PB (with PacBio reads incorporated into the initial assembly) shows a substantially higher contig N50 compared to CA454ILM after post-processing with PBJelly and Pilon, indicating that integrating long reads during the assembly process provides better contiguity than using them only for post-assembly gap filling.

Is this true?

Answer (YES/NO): YES